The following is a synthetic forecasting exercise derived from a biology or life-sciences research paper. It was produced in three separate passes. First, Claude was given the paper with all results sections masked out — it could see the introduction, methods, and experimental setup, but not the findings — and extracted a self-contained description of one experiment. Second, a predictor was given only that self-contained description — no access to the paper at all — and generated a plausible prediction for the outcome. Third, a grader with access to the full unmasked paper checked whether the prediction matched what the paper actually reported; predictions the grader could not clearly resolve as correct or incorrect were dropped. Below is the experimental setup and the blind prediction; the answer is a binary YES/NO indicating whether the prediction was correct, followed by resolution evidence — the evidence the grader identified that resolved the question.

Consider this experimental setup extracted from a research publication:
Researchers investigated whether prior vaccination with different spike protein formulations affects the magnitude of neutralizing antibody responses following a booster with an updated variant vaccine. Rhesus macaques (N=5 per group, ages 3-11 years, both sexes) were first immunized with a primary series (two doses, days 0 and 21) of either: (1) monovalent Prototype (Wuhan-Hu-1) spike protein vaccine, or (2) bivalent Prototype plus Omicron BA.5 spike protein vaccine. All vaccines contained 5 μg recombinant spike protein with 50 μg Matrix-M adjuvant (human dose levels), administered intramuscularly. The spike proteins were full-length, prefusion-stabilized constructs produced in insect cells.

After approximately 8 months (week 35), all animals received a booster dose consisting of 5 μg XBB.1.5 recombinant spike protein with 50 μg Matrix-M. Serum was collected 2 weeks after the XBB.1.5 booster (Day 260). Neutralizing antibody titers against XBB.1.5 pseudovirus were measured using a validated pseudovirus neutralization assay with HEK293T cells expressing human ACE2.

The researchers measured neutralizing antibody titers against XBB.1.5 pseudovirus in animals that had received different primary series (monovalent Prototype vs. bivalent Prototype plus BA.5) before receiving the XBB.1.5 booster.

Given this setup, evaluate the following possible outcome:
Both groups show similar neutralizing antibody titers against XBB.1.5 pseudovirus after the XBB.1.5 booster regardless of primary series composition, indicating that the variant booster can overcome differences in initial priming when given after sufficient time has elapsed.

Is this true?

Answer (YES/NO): NO